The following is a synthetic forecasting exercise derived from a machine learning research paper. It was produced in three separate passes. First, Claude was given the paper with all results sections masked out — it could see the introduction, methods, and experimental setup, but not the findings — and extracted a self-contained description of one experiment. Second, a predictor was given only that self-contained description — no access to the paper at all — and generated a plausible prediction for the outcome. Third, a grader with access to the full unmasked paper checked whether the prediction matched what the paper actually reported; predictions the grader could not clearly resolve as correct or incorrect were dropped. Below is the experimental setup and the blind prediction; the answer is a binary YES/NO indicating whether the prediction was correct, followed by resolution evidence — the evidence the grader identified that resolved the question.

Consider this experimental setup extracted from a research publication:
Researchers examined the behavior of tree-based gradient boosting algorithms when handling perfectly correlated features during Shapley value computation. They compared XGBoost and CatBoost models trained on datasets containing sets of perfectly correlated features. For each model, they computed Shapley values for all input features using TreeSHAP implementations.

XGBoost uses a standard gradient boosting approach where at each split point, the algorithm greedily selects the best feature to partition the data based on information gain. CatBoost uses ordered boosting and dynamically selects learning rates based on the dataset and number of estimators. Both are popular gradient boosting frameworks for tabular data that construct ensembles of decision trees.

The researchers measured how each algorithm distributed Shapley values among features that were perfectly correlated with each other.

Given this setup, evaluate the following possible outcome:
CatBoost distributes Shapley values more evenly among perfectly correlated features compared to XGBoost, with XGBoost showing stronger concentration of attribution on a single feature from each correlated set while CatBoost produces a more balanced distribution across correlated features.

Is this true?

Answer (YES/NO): YES